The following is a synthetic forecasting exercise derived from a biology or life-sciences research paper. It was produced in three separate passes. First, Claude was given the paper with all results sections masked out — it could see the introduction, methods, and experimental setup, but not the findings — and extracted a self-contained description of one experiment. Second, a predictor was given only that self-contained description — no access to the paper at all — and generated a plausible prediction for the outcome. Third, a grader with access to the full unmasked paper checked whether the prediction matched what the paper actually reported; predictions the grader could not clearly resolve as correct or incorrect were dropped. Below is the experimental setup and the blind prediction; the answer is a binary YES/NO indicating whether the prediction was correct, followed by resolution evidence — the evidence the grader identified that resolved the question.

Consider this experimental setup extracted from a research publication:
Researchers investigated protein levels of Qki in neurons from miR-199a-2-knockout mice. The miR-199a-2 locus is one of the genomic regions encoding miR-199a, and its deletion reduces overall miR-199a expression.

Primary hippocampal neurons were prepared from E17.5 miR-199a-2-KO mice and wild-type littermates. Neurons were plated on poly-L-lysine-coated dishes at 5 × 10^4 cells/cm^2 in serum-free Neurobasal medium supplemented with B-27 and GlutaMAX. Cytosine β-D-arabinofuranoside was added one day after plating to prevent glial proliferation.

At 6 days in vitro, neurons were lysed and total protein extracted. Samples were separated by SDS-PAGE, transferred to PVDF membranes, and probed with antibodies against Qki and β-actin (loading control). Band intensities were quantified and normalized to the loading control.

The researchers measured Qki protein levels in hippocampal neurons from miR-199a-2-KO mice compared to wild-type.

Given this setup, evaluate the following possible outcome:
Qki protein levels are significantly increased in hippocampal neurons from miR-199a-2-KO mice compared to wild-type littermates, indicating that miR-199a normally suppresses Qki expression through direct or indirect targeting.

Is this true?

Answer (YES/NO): YES